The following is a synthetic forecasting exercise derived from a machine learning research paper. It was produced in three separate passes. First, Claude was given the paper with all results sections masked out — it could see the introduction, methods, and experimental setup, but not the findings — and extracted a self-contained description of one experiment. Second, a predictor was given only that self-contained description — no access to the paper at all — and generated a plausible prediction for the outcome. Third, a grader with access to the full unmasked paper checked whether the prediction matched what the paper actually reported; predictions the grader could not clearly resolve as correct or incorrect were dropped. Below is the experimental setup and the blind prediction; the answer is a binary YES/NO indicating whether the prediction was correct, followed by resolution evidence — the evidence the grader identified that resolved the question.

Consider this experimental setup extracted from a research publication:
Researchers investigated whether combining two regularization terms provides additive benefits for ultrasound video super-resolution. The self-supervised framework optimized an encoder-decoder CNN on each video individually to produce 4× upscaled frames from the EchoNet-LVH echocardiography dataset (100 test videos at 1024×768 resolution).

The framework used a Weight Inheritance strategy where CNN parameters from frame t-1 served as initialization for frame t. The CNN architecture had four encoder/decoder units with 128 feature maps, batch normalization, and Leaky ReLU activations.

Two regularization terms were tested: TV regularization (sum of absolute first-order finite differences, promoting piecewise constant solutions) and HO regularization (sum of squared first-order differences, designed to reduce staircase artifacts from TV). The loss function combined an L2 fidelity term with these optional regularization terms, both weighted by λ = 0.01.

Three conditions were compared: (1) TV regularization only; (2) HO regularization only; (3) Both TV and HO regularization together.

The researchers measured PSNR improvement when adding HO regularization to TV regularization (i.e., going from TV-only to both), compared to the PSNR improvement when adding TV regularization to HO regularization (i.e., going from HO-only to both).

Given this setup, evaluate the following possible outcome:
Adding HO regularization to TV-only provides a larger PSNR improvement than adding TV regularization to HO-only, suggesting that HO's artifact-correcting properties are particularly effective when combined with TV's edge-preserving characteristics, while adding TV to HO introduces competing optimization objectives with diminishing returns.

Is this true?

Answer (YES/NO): NO